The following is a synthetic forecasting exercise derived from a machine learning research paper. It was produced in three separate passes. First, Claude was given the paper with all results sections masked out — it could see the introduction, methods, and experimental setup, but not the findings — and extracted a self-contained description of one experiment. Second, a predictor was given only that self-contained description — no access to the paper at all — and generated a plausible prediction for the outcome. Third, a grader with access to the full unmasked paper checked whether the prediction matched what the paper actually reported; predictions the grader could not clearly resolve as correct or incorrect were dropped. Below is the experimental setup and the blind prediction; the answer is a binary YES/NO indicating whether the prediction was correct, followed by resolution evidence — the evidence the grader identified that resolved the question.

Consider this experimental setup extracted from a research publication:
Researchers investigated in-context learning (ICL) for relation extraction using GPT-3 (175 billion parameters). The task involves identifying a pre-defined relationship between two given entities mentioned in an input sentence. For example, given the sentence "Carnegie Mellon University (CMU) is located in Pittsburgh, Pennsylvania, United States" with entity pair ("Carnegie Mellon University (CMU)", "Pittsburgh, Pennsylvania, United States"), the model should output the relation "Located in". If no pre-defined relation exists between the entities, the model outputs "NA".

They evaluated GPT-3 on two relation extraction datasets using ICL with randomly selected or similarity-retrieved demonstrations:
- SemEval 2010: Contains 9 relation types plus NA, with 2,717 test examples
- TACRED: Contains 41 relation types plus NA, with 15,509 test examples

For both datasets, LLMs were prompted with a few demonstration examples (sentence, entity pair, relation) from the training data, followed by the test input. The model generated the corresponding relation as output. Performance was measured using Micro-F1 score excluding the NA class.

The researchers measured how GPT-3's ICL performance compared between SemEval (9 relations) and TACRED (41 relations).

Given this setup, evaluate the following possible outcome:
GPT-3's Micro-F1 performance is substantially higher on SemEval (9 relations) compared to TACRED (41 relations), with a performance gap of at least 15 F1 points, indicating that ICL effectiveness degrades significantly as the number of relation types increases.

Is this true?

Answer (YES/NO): YES